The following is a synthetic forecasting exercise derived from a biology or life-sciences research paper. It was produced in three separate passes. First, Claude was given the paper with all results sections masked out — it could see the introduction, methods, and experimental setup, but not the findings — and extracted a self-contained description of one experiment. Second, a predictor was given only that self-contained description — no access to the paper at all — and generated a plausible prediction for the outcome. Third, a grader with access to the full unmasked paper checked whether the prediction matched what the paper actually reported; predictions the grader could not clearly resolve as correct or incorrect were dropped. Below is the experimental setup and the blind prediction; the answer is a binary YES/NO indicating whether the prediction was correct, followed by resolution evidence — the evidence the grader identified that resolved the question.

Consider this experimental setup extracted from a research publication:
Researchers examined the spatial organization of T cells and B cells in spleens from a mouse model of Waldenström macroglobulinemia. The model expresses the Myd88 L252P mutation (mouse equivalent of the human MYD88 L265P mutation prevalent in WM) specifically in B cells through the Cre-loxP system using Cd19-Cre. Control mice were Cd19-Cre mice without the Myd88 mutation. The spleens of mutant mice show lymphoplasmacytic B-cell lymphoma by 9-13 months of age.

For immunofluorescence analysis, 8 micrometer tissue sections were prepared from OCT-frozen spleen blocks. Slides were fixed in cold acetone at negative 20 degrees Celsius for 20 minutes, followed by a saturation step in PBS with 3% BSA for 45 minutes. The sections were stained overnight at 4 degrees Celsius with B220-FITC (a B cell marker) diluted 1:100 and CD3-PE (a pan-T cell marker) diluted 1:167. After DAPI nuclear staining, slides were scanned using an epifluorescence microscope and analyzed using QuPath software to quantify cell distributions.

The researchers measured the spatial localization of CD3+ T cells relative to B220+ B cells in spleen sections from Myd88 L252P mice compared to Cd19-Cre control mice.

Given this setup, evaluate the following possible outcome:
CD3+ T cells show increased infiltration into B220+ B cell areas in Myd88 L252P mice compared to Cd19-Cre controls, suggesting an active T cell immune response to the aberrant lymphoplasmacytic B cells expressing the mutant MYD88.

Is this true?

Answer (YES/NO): YES